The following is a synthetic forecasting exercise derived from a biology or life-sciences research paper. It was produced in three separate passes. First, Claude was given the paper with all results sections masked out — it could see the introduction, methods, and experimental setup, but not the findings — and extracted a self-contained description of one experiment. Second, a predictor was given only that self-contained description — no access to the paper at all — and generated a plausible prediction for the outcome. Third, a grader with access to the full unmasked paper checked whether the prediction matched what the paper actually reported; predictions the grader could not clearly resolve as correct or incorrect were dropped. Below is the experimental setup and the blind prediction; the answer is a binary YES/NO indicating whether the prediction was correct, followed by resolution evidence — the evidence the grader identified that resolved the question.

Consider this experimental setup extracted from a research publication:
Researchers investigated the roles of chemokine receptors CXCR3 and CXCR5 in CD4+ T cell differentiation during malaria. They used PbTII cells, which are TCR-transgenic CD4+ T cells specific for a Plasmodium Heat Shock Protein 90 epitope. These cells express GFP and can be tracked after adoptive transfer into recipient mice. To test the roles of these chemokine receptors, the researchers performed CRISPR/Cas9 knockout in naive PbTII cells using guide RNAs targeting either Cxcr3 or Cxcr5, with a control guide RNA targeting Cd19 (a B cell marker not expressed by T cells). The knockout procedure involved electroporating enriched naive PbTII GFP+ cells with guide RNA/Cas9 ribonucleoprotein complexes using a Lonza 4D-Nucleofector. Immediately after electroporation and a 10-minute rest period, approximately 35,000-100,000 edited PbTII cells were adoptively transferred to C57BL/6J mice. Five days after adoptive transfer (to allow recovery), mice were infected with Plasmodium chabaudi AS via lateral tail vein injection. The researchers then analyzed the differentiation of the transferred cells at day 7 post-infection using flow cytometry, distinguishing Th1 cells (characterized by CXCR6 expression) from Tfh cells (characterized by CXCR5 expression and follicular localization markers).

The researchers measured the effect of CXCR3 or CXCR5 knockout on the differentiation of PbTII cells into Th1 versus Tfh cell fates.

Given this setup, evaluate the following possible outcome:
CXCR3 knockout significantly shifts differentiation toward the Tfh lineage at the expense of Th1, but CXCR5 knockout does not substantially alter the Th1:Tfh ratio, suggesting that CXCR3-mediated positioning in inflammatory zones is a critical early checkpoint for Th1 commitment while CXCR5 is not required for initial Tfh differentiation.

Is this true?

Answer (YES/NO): NO